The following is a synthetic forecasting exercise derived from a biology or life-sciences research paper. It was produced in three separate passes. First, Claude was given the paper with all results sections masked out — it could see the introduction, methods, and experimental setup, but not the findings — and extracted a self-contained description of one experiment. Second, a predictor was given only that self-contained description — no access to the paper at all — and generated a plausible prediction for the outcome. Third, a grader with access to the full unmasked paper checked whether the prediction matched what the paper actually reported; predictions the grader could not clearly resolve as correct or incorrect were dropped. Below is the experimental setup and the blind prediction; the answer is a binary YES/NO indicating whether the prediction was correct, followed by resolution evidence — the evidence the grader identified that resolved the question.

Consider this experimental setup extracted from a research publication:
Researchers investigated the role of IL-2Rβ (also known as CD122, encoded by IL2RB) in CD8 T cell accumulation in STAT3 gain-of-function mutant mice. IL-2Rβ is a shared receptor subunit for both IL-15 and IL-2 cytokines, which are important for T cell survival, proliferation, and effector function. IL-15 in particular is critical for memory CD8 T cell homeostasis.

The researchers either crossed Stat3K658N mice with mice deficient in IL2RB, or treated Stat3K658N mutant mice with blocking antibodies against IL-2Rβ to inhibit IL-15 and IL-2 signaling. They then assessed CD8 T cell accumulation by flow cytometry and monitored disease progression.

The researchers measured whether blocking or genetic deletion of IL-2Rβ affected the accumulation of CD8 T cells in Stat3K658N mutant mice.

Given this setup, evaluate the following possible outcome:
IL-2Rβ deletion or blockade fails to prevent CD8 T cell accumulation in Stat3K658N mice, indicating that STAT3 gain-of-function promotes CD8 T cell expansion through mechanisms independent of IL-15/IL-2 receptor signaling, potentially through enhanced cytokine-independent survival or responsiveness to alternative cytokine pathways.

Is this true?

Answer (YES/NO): NO